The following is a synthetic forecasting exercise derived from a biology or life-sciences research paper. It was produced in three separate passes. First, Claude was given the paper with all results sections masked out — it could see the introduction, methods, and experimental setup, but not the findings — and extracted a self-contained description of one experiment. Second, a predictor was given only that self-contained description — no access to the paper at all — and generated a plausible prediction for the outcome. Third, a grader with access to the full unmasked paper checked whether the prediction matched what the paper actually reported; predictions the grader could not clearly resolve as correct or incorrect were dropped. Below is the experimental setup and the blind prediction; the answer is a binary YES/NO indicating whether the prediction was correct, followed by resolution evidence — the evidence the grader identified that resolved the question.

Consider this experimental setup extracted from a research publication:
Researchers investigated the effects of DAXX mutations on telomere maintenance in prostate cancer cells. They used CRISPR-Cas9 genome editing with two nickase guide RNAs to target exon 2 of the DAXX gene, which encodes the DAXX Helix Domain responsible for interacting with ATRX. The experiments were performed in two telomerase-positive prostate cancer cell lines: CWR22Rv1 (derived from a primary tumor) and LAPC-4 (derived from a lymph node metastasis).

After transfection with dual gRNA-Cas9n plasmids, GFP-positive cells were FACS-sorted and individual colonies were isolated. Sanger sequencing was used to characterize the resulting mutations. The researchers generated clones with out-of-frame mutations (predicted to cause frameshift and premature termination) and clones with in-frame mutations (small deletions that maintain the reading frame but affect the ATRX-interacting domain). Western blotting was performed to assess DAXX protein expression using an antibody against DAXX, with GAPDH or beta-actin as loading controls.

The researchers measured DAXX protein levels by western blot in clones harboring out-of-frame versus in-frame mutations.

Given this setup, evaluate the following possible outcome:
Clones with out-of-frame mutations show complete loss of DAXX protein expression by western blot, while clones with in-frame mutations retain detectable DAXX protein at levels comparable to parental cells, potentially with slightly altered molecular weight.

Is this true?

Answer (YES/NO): NO